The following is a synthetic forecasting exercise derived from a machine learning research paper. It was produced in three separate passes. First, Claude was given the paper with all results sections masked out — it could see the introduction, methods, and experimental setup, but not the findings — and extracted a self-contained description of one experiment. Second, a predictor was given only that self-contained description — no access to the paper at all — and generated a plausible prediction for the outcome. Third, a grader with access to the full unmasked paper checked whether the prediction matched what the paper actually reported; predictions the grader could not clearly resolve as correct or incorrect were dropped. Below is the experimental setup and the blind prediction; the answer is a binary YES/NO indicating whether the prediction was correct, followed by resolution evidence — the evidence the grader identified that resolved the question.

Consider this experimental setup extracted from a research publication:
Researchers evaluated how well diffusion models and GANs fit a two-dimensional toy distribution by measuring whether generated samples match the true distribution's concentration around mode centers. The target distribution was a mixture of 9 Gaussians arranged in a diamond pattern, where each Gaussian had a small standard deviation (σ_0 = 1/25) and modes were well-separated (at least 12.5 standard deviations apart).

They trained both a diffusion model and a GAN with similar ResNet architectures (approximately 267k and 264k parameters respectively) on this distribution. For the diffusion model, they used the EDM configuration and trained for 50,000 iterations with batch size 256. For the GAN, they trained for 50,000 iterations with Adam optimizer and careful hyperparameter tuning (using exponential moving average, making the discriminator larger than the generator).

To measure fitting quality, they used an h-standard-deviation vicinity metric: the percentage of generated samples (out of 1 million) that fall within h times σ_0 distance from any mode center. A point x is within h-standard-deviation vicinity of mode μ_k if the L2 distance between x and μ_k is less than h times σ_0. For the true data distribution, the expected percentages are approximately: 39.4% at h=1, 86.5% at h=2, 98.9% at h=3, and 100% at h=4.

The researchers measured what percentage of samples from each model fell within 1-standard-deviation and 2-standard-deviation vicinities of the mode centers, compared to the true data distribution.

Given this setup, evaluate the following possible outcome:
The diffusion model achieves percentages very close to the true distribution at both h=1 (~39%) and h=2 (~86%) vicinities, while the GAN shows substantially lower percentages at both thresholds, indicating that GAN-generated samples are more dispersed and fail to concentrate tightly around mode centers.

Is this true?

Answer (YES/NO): NO